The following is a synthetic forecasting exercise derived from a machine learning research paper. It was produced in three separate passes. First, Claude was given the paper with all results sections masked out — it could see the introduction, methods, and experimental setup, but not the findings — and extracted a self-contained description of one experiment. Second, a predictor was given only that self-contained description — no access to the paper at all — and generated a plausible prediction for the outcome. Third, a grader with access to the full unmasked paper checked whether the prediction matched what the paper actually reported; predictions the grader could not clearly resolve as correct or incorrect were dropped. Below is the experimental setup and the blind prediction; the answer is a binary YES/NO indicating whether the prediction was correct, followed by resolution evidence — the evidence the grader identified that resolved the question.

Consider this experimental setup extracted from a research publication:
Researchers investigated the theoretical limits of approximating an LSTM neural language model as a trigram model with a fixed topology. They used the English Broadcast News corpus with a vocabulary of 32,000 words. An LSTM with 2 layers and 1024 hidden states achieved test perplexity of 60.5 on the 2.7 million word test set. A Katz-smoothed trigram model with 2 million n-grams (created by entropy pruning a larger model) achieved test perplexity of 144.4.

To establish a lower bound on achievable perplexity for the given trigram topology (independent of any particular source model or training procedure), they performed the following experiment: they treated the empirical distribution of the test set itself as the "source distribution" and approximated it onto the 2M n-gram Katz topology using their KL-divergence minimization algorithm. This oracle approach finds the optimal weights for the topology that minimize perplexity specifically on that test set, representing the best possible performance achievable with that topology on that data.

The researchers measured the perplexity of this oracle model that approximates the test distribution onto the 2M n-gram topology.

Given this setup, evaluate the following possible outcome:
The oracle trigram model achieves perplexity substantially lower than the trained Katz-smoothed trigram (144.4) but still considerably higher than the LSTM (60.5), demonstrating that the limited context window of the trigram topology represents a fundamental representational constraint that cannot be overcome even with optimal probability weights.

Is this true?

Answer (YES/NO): YES